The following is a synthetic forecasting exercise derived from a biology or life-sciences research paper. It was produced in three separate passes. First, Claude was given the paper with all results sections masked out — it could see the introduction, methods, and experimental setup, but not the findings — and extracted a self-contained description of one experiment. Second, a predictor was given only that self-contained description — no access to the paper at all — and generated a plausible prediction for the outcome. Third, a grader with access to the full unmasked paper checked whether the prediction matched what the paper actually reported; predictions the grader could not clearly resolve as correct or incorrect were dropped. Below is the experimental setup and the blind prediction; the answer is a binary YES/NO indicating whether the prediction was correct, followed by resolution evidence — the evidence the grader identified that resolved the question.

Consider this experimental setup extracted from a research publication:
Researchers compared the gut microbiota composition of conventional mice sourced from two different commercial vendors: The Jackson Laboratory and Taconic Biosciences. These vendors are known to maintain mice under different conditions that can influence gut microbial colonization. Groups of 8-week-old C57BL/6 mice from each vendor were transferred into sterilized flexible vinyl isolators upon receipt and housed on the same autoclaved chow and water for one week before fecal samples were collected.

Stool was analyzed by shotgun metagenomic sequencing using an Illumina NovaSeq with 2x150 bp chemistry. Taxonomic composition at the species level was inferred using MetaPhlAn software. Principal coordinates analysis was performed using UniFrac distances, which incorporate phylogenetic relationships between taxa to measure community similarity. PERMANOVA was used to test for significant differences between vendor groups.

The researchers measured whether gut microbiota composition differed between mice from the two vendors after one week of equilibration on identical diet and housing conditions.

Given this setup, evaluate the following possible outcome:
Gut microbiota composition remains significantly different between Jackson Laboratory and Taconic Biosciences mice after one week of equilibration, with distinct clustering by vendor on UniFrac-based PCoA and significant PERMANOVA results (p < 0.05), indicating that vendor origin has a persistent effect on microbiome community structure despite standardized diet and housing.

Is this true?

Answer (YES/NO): YES